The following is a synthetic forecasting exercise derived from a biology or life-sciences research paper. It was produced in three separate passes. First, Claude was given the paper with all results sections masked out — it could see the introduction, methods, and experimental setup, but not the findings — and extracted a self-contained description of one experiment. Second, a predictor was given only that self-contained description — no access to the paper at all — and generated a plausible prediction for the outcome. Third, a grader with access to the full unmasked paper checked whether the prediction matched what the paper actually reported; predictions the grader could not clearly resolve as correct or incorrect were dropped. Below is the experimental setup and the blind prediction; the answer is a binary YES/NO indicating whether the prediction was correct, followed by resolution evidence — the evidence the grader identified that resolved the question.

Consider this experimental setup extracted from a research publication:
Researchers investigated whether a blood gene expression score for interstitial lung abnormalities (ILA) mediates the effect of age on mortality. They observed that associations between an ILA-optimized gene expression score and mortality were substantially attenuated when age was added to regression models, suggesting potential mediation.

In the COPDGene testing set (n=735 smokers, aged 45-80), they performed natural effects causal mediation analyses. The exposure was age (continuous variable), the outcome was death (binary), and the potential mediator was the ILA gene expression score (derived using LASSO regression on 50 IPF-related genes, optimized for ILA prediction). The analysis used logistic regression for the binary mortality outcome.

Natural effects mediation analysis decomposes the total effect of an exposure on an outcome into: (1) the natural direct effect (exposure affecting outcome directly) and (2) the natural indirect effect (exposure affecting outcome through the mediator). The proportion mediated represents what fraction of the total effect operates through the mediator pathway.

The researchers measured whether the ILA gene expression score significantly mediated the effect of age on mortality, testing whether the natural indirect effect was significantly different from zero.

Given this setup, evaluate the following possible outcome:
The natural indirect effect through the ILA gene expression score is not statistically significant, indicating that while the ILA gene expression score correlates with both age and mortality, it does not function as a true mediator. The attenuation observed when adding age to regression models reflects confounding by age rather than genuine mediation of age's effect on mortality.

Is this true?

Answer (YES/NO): NO